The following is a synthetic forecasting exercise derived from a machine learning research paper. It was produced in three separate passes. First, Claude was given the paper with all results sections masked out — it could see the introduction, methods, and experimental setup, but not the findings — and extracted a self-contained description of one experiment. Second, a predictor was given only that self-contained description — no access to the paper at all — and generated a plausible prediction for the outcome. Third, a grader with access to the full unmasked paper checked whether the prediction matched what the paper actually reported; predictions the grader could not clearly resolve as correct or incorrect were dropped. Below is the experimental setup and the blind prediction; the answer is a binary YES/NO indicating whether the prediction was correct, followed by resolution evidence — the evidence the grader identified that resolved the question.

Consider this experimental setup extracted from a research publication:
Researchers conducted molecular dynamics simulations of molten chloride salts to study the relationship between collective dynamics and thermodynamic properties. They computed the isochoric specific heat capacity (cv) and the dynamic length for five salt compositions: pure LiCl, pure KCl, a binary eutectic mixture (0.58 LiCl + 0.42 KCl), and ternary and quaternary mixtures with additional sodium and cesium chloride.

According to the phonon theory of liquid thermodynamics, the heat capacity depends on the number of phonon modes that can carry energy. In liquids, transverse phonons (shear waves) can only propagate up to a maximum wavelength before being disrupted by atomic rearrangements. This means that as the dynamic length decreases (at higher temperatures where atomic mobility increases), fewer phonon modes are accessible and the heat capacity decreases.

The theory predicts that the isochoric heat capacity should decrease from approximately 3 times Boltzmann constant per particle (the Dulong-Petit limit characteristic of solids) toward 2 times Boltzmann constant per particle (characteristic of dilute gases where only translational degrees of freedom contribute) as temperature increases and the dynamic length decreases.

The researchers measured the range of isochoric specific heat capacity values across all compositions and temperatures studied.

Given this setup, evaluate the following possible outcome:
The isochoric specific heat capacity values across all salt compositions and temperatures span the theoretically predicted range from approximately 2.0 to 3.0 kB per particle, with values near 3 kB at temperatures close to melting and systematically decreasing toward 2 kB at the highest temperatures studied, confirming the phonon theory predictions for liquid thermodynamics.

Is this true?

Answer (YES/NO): NO